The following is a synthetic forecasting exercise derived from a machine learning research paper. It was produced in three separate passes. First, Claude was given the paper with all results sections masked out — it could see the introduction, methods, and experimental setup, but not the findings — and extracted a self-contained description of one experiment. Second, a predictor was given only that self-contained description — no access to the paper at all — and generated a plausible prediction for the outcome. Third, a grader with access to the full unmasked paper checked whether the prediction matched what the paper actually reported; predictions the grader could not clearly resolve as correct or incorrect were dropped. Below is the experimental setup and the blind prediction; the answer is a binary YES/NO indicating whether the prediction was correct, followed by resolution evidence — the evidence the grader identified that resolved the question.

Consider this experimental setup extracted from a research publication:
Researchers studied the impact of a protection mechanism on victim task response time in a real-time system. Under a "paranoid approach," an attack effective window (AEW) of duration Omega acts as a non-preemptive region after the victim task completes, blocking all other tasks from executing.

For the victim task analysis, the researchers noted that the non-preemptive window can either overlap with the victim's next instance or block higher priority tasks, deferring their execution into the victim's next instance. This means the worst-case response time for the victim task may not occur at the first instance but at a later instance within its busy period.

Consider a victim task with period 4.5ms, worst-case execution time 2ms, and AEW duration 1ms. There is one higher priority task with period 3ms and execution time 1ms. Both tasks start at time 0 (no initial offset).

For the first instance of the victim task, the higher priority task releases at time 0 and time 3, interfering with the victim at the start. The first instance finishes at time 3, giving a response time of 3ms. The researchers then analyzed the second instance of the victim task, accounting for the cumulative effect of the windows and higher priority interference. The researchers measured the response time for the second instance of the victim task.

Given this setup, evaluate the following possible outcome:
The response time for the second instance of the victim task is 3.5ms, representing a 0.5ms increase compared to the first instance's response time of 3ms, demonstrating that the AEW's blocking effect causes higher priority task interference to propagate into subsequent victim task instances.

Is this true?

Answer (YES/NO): YES